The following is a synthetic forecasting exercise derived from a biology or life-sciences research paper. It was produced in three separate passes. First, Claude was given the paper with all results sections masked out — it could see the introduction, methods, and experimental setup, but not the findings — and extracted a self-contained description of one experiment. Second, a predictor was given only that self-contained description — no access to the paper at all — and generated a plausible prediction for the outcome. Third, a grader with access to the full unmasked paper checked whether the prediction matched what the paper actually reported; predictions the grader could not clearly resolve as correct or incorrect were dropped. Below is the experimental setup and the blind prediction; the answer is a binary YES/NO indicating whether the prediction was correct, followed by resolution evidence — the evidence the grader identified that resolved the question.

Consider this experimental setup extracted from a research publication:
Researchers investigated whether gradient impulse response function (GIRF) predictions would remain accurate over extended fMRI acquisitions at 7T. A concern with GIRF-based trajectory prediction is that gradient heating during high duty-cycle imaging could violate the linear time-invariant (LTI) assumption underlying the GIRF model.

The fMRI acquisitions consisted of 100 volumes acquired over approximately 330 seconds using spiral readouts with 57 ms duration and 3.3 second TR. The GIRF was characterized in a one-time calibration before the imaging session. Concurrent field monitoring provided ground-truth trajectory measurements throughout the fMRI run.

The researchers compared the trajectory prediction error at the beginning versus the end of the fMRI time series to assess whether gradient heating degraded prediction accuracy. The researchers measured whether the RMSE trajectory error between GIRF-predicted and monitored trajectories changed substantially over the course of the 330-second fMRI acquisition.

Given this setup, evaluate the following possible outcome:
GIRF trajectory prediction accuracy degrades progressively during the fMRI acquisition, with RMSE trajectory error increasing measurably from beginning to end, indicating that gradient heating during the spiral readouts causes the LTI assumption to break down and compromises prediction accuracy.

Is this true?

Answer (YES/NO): YES